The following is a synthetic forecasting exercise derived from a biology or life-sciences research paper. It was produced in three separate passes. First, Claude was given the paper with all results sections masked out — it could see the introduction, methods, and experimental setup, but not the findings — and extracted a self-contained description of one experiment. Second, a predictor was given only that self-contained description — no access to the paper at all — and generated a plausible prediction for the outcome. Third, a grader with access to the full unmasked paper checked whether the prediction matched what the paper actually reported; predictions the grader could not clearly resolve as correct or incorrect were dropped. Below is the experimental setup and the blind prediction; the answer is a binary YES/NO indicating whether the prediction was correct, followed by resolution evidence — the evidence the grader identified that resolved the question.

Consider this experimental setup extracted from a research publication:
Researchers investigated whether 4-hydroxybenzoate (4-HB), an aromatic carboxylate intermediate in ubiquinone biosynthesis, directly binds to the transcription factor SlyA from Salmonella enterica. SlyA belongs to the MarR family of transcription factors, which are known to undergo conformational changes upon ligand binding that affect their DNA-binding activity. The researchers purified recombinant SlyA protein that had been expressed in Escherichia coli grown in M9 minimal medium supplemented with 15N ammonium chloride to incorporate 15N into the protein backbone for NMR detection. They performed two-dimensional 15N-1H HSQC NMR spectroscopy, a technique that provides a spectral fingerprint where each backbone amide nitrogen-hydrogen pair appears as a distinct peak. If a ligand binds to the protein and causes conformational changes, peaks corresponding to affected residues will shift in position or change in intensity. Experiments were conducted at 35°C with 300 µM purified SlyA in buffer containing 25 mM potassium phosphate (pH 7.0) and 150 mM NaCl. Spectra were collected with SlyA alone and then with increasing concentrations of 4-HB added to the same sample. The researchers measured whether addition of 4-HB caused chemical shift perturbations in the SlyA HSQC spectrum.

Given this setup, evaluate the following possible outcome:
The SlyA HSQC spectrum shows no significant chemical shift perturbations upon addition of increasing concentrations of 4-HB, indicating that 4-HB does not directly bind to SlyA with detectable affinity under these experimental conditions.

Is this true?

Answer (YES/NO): NO